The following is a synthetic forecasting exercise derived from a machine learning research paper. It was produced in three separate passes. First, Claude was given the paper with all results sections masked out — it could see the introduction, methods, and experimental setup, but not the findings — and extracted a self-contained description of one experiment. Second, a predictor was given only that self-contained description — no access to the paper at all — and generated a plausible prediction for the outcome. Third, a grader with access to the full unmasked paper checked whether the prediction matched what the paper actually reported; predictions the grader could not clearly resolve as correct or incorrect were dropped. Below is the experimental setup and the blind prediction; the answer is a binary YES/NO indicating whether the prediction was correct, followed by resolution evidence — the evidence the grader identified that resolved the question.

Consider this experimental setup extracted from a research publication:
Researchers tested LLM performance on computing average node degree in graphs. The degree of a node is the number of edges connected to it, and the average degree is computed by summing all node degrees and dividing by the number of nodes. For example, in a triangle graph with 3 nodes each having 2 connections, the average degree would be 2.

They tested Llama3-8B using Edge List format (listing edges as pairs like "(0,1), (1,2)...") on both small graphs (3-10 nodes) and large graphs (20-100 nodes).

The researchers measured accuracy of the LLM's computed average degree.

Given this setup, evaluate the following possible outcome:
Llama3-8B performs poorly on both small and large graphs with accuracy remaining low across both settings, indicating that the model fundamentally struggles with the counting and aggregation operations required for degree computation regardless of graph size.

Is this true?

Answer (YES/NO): YES